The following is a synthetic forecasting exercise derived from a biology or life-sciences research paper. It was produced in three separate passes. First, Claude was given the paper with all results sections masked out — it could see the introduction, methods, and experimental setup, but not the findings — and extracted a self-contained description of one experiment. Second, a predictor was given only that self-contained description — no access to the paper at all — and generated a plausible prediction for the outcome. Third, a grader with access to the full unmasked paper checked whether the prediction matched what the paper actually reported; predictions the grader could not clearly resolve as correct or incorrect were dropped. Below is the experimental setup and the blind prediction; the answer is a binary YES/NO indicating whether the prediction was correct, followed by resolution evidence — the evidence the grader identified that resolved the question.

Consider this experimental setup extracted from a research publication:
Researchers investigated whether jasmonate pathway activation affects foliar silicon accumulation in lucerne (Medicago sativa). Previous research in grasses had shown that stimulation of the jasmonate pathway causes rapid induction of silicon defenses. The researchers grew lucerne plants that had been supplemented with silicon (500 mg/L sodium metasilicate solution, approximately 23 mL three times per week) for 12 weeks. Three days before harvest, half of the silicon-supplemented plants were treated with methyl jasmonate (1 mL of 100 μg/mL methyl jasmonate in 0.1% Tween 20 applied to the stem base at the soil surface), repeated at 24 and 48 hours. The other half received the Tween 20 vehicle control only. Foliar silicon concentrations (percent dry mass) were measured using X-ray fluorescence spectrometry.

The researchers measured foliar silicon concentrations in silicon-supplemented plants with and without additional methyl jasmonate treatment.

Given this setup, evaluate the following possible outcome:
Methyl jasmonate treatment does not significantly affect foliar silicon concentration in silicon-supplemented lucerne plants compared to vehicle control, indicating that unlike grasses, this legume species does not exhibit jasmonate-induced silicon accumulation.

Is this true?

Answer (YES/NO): YES